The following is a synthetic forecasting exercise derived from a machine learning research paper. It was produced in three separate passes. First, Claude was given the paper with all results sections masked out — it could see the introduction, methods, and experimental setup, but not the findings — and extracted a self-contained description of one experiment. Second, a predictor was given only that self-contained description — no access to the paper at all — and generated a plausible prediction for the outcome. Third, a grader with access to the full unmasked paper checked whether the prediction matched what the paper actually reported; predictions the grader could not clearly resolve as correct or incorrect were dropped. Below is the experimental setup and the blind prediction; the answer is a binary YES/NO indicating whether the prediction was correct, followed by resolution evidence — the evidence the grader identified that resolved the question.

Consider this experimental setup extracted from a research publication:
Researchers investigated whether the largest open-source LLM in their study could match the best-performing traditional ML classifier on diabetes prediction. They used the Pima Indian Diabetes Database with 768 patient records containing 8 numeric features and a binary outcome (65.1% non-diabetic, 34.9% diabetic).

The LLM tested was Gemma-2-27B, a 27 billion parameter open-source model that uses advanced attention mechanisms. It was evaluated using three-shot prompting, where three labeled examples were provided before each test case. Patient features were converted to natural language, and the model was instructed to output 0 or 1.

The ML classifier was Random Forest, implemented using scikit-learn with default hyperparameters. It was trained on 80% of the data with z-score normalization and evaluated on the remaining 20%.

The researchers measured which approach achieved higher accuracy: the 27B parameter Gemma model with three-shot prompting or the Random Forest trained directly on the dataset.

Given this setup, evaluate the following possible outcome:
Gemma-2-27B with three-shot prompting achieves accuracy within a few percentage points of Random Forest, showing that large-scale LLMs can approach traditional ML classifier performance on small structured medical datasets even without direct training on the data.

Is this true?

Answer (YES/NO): YES